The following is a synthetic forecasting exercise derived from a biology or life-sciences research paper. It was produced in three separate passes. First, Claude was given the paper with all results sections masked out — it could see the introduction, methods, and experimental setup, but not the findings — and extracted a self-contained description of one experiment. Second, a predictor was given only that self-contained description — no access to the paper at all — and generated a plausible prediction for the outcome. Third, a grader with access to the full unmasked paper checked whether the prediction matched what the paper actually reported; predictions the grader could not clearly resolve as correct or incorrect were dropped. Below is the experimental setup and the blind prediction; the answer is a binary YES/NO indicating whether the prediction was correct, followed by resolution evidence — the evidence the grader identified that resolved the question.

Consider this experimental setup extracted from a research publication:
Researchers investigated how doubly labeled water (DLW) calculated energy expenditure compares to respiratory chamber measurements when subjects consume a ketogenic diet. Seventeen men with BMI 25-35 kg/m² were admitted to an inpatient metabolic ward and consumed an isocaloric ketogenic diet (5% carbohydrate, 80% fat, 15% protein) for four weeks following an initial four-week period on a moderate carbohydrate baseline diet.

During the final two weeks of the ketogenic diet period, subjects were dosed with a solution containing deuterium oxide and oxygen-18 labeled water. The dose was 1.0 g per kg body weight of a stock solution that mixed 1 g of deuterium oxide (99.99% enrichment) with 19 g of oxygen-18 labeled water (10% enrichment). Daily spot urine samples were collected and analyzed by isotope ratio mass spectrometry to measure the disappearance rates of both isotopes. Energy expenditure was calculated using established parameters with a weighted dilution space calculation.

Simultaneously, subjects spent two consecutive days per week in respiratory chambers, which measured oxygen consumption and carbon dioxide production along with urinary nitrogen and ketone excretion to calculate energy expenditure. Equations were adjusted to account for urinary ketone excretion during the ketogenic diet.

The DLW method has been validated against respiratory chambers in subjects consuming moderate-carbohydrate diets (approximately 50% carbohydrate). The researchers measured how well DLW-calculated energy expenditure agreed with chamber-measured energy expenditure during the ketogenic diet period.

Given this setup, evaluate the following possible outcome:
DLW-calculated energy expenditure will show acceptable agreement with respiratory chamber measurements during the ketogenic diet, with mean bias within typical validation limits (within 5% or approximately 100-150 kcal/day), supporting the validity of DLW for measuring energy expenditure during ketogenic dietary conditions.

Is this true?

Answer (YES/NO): NO